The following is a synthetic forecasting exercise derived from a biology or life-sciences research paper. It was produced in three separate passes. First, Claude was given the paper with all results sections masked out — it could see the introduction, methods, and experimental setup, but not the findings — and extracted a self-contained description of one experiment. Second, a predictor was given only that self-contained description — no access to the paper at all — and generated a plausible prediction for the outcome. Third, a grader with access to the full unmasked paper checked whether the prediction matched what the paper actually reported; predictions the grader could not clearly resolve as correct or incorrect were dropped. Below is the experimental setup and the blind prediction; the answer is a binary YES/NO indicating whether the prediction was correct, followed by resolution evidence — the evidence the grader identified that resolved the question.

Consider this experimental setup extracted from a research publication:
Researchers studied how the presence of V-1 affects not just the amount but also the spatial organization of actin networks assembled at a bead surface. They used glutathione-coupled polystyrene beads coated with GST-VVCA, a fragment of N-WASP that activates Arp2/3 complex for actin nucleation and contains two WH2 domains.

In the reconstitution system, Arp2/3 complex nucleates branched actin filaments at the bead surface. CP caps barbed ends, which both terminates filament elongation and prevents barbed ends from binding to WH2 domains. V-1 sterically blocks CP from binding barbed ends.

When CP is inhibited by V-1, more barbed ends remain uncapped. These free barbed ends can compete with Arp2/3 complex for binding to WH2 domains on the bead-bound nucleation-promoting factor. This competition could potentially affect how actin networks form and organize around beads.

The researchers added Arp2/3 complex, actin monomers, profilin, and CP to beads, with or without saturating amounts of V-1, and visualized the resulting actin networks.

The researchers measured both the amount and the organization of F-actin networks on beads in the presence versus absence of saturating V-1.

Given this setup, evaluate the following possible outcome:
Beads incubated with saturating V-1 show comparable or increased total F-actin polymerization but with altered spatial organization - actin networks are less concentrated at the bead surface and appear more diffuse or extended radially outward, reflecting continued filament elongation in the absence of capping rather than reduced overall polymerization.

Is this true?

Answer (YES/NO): NO